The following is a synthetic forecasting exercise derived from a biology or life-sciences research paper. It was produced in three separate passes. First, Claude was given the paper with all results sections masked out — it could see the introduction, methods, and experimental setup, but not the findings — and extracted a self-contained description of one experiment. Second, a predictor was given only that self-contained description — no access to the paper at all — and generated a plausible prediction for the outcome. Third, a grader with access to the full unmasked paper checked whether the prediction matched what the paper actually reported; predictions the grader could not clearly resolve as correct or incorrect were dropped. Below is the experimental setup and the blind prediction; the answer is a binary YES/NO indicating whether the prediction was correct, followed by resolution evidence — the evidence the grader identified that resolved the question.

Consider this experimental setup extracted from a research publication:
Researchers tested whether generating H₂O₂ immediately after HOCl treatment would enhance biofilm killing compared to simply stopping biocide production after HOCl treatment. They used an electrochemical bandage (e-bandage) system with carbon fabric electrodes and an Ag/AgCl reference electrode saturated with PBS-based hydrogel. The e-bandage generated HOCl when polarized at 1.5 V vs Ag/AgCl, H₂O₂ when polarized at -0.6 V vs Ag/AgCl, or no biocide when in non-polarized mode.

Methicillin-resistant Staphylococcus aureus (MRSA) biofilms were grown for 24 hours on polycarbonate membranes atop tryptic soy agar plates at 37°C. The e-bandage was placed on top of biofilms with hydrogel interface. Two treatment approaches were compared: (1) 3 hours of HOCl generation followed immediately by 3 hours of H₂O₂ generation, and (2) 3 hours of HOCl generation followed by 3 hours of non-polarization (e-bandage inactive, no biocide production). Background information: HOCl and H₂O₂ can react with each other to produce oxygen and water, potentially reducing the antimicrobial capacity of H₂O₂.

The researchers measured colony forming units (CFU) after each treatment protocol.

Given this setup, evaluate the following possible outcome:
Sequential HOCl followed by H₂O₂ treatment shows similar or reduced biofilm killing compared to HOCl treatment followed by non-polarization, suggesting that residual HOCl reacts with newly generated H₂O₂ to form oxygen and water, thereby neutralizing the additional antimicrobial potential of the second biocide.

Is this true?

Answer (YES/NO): YES